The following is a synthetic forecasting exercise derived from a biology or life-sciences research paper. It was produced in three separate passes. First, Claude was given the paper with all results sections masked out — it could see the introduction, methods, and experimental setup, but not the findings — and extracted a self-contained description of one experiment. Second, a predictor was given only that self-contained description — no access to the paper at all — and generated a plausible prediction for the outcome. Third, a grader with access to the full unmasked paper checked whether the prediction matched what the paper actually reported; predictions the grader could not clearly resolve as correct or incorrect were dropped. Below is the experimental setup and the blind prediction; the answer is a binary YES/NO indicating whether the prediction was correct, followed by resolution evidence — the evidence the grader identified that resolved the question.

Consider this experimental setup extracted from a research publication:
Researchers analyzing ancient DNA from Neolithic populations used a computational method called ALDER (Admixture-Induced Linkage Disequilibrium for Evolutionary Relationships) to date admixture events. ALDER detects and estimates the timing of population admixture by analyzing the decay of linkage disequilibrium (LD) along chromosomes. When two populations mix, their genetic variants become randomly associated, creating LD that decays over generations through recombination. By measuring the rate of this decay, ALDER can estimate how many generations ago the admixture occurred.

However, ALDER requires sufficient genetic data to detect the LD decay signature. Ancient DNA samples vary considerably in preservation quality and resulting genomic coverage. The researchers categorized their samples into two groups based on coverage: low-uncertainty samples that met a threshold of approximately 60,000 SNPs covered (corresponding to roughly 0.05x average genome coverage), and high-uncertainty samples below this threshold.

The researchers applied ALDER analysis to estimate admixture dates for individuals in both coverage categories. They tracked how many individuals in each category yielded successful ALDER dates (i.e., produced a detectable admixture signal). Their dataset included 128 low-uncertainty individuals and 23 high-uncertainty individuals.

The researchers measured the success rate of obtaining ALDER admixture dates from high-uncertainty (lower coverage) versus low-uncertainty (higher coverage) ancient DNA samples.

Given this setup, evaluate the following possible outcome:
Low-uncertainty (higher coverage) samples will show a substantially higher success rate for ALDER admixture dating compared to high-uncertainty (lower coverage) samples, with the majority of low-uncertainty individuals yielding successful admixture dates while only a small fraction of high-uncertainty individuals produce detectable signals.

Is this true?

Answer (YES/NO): YES